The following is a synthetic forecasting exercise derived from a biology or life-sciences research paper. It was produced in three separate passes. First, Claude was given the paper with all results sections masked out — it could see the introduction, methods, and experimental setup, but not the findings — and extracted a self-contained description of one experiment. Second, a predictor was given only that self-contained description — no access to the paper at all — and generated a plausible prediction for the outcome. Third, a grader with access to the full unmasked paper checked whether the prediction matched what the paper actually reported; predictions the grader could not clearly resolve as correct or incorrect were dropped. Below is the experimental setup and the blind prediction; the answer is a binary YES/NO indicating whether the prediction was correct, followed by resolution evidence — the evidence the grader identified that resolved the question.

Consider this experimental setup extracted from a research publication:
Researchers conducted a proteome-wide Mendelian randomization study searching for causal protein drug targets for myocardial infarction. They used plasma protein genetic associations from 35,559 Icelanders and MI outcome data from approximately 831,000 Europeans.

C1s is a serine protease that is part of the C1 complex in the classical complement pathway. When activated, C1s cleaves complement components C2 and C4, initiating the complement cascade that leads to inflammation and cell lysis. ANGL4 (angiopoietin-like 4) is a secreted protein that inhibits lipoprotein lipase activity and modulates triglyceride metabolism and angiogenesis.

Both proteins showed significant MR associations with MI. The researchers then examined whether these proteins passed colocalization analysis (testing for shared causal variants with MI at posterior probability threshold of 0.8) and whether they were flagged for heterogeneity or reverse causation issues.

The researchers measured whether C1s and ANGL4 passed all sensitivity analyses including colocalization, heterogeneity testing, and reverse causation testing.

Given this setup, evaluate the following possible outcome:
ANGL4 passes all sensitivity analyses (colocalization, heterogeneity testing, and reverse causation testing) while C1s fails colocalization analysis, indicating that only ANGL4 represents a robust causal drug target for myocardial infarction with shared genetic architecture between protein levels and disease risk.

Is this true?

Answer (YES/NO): NO